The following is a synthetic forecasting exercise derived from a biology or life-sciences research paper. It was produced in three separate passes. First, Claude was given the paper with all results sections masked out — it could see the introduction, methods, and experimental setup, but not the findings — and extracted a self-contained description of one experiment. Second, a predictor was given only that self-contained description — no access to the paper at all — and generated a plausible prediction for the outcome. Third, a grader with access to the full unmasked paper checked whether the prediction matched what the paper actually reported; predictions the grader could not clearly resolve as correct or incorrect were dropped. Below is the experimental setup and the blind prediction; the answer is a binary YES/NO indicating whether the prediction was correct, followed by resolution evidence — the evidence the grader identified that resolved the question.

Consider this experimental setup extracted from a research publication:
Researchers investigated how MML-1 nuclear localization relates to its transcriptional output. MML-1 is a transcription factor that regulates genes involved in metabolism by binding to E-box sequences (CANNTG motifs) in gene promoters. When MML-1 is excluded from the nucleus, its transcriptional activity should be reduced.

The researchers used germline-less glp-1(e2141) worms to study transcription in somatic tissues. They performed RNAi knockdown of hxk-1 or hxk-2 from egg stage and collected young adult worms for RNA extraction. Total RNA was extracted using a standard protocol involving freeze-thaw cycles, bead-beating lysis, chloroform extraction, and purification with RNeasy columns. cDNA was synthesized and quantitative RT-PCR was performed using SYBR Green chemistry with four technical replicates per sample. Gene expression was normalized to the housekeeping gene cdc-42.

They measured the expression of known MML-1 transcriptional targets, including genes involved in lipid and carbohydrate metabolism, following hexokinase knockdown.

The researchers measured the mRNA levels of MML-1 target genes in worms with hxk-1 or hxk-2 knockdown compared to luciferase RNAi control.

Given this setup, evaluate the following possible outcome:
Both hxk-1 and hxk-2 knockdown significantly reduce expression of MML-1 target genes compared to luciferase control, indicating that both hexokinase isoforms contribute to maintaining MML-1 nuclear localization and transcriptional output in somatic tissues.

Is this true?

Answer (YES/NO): YES